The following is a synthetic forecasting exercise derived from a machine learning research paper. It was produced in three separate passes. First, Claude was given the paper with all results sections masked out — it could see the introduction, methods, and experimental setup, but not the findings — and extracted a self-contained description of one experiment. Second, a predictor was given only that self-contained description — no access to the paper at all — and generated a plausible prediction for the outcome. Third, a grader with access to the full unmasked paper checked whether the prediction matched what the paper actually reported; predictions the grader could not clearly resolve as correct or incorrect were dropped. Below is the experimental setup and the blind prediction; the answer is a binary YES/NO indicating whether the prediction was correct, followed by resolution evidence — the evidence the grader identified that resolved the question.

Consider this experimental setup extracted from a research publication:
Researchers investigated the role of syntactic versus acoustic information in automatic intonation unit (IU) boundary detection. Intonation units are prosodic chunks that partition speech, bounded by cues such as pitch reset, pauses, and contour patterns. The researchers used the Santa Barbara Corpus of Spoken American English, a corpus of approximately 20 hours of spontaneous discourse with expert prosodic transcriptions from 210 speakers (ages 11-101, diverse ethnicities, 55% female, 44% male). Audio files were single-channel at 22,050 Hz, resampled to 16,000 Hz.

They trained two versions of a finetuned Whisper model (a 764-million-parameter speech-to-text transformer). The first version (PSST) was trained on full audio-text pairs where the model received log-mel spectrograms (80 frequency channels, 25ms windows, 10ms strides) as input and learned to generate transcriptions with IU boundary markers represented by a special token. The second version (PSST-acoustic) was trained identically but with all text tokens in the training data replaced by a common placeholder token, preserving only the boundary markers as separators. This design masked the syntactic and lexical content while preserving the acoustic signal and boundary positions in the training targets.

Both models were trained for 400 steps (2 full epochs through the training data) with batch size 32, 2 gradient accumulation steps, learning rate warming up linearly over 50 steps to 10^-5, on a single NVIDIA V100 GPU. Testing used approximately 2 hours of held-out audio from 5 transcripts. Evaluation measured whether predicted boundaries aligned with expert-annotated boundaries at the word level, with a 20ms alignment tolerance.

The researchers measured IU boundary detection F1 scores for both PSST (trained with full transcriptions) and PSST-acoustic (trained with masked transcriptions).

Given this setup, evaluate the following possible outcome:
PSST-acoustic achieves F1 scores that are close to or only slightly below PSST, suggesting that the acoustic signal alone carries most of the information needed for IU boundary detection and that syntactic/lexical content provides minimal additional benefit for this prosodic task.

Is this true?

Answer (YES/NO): NO